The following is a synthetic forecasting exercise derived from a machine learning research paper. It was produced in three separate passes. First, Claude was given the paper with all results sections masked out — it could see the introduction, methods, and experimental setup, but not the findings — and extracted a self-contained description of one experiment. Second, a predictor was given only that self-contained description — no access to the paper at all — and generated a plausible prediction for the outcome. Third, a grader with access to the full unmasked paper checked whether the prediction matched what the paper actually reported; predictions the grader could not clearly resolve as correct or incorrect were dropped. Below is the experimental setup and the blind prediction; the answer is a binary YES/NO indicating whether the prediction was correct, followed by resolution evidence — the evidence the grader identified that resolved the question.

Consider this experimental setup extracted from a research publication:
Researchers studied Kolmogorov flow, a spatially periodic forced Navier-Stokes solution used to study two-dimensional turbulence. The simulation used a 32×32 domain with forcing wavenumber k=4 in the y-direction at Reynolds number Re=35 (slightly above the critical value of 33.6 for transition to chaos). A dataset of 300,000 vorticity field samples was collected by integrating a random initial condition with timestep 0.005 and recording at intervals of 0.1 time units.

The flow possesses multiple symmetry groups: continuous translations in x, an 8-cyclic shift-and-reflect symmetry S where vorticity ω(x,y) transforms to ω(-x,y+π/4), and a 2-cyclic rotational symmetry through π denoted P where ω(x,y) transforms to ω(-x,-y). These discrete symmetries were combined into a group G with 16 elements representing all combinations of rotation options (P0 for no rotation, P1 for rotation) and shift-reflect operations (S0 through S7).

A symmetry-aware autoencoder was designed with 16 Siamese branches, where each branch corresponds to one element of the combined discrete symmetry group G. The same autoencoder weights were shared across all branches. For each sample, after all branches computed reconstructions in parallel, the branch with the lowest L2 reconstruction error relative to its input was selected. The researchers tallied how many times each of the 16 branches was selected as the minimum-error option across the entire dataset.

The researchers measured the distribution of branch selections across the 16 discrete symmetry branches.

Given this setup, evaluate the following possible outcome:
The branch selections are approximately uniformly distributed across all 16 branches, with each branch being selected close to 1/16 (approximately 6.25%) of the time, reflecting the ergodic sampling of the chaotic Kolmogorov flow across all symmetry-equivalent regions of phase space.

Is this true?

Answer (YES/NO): NO